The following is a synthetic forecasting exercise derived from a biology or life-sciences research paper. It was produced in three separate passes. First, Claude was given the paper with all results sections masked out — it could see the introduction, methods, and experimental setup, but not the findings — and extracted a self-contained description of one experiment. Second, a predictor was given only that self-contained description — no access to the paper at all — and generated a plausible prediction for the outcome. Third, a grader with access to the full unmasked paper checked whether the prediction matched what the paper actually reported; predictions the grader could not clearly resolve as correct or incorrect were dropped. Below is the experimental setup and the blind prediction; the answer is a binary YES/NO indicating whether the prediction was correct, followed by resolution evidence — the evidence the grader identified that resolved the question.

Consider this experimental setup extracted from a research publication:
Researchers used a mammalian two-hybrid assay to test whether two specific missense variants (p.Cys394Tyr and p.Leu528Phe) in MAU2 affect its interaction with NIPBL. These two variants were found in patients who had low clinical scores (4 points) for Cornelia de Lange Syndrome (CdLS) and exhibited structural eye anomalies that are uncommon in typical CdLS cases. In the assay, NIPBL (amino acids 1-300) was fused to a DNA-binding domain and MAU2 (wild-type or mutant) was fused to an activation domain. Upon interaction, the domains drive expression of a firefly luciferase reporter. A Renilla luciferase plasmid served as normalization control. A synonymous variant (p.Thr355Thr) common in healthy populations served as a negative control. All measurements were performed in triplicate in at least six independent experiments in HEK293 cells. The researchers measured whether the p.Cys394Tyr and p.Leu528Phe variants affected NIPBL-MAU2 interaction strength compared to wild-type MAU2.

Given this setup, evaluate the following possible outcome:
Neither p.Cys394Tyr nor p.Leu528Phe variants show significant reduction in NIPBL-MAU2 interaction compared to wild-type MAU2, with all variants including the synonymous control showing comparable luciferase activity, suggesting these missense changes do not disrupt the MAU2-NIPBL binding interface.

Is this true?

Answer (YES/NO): YES